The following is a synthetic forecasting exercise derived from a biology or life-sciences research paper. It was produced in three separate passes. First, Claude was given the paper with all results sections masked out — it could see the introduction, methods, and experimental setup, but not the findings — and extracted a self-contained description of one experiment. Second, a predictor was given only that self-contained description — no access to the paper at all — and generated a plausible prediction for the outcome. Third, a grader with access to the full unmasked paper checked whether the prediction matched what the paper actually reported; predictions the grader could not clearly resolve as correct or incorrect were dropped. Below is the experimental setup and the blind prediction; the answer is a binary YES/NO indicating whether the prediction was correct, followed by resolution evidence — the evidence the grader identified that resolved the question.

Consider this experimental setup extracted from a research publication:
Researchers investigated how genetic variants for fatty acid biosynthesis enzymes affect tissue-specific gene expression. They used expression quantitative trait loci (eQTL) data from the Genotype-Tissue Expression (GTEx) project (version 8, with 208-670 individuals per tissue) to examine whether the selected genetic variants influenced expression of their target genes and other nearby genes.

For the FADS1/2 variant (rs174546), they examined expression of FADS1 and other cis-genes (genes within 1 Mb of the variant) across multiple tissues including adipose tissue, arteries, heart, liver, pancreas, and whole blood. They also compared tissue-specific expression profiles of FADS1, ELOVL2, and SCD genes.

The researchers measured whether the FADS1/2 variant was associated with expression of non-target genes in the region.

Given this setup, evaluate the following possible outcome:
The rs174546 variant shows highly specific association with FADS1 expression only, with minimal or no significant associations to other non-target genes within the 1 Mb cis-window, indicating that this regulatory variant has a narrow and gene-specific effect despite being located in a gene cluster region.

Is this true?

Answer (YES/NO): NO